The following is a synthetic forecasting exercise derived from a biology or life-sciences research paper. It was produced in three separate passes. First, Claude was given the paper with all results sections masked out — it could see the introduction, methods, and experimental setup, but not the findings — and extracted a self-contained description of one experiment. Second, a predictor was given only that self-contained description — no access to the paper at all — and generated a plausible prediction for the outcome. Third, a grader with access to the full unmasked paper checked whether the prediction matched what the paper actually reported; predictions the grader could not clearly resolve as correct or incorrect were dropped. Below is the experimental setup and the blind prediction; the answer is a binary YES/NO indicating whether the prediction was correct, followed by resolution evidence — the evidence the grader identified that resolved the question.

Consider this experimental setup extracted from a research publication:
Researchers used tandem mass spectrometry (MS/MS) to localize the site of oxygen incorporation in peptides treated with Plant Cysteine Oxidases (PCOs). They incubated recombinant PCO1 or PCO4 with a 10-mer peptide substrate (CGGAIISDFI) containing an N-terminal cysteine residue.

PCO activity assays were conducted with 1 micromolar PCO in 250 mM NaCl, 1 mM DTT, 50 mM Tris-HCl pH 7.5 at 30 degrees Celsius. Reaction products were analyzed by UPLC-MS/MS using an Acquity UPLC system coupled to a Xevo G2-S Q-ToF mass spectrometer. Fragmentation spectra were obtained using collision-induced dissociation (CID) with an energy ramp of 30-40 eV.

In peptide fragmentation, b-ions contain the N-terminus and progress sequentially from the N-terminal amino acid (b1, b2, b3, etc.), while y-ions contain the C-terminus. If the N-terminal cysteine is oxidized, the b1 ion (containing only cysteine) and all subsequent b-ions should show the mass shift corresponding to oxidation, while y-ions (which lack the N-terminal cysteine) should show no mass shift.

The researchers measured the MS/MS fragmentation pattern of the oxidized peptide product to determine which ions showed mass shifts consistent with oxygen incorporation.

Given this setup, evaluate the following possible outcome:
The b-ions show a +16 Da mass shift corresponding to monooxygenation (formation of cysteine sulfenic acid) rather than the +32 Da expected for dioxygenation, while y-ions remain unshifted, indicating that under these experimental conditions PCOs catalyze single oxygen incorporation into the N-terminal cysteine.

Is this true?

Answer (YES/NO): NO